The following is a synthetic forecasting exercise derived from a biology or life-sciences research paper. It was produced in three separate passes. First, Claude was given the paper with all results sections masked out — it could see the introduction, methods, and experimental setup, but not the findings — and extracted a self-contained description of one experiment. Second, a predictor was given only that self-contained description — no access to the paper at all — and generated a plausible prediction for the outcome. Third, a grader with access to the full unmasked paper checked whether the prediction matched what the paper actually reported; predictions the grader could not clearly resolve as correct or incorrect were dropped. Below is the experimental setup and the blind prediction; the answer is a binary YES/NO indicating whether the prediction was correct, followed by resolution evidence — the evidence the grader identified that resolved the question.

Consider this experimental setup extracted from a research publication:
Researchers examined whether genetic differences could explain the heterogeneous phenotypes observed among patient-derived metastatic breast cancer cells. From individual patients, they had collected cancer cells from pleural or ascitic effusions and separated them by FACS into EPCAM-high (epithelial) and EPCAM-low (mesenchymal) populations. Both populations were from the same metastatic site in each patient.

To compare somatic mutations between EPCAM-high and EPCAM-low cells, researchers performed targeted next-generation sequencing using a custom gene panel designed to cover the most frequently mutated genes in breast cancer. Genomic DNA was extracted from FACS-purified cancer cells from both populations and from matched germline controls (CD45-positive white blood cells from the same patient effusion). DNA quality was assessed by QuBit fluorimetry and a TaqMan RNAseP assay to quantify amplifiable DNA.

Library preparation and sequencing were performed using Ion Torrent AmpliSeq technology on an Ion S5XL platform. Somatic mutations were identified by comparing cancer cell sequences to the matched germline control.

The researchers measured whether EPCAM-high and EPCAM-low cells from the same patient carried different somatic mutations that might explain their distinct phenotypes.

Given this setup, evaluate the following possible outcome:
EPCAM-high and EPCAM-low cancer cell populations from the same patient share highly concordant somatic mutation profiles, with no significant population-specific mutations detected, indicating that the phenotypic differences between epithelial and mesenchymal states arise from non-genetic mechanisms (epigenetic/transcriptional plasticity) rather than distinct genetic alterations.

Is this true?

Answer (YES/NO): YES